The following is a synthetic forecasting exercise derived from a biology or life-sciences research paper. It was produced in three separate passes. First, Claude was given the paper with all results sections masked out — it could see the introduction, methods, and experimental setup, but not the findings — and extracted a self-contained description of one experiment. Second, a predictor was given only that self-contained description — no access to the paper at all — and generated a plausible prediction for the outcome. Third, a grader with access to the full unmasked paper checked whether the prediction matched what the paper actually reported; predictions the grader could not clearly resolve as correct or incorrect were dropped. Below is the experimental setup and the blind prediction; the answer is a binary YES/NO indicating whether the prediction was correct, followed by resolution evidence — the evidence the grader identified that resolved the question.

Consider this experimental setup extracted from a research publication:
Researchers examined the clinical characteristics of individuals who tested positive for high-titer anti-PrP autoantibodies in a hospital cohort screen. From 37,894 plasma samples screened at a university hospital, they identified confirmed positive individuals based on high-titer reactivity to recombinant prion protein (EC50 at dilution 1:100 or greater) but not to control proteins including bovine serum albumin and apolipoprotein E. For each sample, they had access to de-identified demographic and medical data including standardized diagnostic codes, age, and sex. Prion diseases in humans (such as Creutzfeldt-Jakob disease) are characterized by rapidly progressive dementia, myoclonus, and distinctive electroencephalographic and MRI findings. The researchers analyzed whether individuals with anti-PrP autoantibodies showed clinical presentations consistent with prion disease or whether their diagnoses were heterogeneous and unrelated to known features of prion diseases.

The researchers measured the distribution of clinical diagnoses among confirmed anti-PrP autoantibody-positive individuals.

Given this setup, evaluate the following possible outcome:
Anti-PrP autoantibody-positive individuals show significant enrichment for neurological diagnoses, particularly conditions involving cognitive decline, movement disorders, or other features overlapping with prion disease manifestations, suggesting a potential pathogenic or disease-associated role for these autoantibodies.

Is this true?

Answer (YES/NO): NO